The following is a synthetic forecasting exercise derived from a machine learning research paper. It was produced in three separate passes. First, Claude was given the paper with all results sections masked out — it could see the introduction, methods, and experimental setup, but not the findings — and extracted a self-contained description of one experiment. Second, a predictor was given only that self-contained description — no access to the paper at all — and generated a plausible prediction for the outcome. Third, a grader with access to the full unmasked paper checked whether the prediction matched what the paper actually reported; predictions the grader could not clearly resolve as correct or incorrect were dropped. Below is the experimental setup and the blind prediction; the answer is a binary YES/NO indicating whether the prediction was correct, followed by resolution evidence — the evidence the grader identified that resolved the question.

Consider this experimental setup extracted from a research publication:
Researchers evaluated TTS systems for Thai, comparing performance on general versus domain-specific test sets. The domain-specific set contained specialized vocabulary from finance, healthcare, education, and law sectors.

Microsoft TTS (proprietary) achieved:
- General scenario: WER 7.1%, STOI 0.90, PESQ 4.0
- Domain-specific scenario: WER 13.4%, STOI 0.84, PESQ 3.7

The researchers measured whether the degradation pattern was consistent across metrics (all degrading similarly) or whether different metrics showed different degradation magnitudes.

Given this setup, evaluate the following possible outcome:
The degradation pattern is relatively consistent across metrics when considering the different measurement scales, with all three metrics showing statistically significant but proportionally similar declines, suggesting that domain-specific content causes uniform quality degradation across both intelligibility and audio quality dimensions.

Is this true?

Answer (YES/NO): NO